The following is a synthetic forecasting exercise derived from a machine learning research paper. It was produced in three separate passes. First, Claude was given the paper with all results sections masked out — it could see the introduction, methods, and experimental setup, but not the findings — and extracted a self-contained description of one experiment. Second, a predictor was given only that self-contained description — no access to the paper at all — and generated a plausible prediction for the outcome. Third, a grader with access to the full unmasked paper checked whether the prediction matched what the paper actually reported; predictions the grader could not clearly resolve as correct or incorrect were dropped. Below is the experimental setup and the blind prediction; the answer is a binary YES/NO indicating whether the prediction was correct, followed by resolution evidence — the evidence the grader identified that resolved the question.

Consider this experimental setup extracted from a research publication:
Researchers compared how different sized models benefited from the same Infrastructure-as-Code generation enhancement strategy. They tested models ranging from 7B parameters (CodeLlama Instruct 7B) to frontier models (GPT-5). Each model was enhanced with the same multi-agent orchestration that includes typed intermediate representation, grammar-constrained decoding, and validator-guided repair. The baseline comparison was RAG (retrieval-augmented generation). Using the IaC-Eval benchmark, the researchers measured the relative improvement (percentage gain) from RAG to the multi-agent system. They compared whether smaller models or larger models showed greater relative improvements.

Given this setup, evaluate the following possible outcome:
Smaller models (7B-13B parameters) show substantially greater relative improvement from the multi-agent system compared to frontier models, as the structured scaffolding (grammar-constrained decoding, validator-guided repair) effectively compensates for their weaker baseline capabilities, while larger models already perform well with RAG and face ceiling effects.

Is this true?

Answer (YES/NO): YES